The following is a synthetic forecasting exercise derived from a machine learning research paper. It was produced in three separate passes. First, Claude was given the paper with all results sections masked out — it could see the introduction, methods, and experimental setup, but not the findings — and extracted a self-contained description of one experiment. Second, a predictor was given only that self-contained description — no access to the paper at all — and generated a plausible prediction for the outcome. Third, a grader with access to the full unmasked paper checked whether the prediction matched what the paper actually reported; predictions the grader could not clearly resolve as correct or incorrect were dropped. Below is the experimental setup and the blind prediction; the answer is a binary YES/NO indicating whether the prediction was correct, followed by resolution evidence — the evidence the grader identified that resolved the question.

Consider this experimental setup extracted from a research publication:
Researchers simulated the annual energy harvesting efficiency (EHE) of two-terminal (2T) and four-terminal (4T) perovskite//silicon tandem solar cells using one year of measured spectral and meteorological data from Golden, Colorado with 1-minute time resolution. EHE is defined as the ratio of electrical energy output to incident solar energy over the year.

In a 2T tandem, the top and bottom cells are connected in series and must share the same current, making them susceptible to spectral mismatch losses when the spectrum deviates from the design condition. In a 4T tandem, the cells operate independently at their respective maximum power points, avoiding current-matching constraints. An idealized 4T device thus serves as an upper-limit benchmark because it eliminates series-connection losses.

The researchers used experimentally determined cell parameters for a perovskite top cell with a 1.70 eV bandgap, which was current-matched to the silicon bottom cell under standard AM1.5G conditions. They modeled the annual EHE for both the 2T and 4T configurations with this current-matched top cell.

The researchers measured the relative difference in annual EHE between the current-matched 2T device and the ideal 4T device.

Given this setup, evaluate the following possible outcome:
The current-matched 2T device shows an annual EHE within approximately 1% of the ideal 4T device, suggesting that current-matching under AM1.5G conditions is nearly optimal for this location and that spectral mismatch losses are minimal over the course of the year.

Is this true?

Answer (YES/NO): NO